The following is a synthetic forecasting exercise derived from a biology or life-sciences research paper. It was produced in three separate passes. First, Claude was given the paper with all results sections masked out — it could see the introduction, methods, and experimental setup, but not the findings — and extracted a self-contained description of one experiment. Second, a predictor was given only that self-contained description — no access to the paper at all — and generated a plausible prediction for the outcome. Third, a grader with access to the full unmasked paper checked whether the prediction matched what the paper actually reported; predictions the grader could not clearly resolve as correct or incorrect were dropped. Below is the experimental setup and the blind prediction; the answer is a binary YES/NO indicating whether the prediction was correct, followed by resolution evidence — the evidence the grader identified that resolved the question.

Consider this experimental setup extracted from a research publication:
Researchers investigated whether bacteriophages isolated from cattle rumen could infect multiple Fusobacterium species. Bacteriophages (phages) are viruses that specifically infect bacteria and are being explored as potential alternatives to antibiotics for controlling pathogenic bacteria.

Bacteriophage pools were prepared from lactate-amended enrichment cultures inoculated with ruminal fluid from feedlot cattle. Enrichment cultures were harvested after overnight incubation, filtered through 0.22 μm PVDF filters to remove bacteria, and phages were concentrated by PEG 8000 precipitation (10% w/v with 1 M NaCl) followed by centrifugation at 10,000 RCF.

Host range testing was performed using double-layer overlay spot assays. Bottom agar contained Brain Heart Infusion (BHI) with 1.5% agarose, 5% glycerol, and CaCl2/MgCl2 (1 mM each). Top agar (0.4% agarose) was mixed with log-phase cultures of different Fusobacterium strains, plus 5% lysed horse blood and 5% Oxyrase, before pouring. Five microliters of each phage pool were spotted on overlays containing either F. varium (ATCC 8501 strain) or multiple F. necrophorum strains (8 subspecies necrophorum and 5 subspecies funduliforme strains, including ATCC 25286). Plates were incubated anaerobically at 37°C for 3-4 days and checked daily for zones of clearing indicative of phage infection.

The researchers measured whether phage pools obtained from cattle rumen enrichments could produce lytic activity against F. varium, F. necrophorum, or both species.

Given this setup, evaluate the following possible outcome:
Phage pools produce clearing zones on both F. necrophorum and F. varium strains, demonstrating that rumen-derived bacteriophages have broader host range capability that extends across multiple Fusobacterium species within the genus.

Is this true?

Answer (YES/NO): NO